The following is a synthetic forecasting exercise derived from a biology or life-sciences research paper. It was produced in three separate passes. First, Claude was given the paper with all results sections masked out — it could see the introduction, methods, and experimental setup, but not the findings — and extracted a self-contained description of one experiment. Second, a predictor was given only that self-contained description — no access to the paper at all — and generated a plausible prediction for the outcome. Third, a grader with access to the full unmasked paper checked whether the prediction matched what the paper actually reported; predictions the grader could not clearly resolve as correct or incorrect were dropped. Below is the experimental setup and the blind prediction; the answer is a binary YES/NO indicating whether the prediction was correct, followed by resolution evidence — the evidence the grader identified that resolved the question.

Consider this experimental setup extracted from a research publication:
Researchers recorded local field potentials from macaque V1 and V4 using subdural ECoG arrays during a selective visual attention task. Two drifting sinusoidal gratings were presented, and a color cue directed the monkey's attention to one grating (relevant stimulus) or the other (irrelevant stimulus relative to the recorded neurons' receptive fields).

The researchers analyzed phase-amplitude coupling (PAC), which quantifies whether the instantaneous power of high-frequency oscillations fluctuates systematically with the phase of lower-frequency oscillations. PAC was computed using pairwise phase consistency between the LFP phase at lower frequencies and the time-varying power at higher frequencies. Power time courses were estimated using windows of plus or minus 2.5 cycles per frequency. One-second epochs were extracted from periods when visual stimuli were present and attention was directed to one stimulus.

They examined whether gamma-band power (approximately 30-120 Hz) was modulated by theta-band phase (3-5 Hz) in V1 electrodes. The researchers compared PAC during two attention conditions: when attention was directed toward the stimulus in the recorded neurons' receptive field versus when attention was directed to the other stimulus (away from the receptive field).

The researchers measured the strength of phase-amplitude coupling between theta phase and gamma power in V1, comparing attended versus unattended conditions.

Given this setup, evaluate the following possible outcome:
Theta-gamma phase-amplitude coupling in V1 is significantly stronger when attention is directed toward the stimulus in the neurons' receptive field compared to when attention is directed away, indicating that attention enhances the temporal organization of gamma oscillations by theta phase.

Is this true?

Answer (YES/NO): NO